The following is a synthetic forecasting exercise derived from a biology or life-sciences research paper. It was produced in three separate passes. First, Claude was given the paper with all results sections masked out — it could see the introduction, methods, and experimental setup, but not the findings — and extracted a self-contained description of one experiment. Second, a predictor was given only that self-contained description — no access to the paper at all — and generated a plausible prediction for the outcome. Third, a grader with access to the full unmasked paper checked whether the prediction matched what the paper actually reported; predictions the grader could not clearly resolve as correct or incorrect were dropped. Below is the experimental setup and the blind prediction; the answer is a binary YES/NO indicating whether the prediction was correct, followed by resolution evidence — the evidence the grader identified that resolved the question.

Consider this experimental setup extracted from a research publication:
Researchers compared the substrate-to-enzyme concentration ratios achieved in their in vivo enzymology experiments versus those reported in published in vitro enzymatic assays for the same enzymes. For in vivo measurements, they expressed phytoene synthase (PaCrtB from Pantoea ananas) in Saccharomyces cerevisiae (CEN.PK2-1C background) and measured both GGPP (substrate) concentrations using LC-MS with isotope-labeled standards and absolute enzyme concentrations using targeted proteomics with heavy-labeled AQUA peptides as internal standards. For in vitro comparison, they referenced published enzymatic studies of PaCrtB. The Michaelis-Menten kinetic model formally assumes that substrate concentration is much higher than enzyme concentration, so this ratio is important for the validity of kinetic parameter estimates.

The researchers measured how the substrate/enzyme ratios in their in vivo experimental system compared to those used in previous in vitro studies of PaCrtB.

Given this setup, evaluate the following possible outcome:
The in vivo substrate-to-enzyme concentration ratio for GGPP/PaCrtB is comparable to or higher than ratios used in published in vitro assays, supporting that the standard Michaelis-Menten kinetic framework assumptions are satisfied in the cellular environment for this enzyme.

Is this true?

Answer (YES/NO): YES